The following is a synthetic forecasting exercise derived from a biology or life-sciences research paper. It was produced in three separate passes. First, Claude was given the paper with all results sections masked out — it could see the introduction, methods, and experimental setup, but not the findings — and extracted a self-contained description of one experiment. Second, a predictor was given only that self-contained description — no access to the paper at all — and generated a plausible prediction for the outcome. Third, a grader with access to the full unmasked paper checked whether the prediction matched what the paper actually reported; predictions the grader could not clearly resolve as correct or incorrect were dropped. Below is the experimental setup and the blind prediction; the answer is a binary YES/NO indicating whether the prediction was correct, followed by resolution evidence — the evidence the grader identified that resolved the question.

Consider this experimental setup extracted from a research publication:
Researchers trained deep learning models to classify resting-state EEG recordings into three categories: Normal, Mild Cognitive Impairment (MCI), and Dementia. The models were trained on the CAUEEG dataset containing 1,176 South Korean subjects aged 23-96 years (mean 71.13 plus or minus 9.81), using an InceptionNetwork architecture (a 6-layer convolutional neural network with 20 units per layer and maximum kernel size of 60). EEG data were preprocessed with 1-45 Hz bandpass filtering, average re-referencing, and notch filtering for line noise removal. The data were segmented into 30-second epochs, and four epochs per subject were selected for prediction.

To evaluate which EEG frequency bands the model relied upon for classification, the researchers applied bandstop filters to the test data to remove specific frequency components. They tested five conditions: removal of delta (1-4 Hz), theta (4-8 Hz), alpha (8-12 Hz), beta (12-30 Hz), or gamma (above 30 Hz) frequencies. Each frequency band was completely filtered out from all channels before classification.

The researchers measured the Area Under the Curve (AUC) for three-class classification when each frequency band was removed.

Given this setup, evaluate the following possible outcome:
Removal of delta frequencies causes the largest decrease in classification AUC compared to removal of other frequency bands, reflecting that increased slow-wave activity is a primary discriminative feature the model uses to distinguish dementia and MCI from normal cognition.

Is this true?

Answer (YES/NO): NO